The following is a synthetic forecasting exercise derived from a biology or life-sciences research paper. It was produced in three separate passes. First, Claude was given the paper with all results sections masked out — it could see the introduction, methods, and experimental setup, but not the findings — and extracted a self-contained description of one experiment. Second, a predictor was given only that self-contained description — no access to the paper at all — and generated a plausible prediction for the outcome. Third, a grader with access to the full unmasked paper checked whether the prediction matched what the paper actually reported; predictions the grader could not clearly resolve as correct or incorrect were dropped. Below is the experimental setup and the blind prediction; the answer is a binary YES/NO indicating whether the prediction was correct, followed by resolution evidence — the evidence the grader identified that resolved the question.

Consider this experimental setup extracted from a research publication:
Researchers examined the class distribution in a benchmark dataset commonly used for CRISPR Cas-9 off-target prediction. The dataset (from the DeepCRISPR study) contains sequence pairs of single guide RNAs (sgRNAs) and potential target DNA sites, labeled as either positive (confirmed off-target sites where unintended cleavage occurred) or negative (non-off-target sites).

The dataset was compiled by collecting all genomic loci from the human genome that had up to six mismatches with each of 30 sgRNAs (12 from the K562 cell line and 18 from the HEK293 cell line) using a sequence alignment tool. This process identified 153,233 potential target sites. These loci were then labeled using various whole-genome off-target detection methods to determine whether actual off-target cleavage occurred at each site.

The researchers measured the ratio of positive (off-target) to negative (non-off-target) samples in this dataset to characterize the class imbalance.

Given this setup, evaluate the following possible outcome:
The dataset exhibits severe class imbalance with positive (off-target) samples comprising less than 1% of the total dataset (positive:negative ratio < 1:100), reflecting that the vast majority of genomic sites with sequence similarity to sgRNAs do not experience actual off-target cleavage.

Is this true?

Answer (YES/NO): YES